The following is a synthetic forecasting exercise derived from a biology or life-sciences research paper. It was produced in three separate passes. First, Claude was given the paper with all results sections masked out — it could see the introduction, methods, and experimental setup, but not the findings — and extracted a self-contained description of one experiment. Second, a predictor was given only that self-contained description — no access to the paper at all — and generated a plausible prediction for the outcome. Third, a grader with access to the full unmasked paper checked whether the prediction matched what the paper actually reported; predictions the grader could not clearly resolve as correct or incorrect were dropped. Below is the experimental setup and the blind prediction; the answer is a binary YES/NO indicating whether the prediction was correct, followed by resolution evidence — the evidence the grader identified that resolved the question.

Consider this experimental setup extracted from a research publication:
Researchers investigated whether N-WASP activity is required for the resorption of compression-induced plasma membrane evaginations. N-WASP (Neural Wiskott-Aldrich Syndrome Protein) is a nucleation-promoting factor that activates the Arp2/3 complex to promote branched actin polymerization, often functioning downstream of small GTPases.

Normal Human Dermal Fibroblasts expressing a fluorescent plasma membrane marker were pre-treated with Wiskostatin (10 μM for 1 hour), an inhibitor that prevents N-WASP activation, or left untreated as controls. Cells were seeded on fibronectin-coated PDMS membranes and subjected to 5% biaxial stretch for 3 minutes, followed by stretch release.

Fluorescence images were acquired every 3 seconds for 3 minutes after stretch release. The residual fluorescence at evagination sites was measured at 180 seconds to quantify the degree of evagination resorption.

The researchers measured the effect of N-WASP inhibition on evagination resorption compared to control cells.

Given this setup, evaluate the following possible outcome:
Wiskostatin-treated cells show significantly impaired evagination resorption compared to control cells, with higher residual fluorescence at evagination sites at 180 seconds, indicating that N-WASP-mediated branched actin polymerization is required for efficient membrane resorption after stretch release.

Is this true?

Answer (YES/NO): NO